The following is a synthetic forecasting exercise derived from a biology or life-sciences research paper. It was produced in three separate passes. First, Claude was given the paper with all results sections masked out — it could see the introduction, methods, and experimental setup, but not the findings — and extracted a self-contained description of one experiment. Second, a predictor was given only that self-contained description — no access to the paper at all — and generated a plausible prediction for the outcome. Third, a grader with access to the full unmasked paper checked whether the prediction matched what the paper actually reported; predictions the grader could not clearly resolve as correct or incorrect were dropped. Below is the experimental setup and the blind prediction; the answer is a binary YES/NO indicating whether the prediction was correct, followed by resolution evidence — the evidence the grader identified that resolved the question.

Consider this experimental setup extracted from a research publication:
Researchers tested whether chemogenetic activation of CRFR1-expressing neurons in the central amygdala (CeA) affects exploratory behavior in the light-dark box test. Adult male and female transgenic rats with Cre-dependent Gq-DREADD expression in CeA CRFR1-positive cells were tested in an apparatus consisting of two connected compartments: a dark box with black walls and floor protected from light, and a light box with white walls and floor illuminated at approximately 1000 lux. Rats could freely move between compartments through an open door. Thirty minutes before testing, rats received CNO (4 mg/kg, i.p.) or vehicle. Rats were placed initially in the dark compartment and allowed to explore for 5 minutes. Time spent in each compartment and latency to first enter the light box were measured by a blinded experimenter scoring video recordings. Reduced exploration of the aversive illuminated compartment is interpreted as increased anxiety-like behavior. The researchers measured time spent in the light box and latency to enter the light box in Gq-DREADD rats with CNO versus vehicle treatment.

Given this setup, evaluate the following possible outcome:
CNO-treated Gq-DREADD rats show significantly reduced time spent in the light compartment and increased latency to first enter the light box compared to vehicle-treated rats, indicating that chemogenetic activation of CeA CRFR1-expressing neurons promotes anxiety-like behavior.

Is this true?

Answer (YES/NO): NO